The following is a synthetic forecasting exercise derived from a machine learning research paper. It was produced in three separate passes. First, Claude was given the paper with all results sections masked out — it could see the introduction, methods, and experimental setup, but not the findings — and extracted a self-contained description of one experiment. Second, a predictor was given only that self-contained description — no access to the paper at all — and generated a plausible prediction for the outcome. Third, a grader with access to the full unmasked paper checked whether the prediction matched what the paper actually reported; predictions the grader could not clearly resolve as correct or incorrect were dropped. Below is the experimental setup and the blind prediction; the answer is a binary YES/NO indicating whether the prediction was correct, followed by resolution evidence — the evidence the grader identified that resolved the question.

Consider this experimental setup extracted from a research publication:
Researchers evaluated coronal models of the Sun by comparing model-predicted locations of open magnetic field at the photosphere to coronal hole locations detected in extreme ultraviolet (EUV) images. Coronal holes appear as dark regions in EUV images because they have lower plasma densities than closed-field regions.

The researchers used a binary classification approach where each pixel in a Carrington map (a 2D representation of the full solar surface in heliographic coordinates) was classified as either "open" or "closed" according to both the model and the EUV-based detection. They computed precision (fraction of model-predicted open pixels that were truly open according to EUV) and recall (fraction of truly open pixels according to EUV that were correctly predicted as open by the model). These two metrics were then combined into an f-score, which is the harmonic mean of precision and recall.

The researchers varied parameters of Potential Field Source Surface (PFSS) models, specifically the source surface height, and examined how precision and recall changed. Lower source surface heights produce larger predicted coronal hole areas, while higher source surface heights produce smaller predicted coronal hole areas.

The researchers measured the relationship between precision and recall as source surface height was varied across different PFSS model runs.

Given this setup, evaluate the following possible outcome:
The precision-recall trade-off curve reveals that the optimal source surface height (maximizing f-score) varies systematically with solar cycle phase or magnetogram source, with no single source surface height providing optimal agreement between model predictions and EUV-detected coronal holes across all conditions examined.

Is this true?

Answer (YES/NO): YES